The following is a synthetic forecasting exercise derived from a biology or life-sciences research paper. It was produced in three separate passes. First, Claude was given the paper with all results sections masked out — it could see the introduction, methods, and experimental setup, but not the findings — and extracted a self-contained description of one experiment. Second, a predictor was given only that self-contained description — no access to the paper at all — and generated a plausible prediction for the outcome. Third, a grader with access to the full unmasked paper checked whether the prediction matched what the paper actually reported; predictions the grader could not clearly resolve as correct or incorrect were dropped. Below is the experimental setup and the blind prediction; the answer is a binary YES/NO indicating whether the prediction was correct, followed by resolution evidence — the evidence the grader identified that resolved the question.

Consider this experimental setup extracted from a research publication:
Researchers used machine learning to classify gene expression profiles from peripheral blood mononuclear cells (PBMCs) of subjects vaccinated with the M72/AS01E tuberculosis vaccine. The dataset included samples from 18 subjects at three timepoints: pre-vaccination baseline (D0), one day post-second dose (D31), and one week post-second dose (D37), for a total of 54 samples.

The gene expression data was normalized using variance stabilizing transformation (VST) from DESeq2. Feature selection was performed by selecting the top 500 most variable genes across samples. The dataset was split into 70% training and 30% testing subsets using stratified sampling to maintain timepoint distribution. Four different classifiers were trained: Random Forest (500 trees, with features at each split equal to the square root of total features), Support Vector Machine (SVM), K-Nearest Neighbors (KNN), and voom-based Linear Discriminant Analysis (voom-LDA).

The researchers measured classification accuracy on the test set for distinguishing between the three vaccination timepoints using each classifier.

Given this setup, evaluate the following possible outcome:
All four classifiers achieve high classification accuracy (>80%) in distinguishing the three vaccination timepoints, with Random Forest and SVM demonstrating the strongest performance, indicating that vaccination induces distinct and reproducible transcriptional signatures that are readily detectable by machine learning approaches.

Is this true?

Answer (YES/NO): NO